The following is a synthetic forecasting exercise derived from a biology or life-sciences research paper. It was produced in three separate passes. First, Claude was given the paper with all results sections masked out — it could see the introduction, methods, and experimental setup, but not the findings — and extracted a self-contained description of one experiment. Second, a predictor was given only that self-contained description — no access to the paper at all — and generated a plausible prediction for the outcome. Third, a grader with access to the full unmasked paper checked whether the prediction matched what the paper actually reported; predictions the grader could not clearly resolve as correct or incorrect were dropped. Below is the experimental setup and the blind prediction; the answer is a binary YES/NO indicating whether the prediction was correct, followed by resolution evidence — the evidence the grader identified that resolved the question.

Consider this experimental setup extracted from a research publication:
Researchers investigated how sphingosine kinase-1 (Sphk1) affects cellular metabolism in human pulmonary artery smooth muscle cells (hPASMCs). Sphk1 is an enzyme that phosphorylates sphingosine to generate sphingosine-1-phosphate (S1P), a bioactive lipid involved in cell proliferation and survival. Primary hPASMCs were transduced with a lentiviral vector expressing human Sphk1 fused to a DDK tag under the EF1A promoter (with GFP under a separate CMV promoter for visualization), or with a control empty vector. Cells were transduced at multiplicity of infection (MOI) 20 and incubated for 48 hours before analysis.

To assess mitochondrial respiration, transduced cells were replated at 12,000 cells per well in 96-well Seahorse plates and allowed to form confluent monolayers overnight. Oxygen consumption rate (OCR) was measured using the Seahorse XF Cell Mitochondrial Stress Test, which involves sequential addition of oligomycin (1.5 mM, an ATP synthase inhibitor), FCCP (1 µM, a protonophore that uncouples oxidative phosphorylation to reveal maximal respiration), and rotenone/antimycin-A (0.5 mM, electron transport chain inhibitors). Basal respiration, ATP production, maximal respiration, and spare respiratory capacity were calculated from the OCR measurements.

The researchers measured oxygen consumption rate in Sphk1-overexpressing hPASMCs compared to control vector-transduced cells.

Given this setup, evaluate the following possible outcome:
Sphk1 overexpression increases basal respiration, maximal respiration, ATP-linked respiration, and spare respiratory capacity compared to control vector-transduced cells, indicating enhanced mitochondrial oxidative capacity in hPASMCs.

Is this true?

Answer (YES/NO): NO